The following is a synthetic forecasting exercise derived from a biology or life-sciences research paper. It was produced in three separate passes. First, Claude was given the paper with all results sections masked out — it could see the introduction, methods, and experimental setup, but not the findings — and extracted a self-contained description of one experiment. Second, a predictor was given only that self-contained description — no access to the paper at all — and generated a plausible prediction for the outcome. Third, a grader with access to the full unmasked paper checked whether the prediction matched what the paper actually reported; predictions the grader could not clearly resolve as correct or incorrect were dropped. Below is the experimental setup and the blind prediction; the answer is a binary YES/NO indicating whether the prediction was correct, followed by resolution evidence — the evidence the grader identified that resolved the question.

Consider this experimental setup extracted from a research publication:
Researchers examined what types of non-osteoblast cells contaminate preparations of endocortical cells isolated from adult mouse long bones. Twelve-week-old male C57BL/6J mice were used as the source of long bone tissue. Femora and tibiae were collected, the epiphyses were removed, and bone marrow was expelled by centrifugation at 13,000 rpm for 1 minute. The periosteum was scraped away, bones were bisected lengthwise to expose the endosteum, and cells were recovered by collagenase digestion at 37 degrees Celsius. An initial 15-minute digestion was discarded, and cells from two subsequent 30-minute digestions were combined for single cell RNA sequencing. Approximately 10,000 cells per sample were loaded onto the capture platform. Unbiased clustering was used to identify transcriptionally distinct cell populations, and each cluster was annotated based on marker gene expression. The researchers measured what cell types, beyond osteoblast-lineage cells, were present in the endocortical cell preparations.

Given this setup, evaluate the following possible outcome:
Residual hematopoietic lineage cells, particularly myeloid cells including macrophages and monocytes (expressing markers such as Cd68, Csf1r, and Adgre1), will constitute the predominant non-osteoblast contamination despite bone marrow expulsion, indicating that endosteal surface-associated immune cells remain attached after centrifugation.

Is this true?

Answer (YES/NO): YES